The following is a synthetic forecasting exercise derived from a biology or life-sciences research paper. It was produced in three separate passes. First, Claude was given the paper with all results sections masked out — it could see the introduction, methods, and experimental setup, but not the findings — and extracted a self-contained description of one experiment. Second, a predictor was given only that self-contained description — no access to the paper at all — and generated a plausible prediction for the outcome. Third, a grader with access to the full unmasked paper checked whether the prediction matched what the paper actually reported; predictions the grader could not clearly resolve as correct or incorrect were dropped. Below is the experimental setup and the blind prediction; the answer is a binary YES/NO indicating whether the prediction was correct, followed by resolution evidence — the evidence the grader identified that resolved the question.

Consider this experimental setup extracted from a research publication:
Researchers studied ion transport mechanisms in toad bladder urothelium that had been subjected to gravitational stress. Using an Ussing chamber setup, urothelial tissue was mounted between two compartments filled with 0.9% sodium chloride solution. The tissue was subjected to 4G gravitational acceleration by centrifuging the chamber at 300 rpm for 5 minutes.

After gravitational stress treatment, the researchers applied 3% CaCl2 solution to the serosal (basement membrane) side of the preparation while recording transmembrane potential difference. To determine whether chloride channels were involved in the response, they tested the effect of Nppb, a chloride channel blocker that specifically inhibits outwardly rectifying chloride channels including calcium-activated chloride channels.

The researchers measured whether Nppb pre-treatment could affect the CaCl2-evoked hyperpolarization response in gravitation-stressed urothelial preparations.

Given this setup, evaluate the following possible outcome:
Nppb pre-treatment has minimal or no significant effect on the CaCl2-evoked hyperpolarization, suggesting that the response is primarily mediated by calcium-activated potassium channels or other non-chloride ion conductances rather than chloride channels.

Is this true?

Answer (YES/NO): NO